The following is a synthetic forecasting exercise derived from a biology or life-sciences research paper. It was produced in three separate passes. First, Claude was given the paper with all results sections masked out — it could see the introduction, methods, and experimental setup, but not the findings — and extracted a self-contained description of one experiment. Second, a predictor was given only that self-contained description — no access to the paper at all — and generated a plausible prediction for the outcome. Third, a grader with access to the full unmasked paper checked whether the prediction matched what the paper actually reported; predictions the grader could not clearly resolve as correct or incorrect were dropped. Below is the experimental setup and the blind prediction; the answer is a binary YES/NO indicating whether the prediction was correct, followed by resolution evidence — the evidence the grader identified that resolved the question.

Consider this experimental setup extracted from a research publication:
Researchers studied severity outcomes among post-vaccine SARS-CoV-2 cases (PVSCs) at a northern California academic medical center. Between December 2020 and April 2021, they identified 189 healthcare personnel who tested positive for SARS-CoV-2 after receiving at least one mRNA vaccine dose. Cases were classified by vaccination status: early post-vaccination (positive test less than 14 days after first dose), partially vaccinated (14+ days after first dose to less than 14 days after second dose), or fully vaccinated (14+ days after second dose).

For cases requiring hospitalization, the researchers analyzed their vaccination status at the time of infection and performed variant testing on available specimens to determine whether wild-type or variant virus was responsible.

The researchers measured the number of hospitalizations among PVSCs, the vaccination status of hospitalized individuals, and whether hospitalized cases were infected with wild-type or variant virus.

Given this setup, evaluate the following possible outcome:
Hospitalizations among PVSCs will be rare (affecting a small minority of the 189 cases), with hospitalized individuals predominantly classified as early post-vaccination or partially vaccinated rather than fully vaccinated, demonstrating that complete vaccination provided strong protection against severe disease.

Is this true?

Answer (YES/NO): YES